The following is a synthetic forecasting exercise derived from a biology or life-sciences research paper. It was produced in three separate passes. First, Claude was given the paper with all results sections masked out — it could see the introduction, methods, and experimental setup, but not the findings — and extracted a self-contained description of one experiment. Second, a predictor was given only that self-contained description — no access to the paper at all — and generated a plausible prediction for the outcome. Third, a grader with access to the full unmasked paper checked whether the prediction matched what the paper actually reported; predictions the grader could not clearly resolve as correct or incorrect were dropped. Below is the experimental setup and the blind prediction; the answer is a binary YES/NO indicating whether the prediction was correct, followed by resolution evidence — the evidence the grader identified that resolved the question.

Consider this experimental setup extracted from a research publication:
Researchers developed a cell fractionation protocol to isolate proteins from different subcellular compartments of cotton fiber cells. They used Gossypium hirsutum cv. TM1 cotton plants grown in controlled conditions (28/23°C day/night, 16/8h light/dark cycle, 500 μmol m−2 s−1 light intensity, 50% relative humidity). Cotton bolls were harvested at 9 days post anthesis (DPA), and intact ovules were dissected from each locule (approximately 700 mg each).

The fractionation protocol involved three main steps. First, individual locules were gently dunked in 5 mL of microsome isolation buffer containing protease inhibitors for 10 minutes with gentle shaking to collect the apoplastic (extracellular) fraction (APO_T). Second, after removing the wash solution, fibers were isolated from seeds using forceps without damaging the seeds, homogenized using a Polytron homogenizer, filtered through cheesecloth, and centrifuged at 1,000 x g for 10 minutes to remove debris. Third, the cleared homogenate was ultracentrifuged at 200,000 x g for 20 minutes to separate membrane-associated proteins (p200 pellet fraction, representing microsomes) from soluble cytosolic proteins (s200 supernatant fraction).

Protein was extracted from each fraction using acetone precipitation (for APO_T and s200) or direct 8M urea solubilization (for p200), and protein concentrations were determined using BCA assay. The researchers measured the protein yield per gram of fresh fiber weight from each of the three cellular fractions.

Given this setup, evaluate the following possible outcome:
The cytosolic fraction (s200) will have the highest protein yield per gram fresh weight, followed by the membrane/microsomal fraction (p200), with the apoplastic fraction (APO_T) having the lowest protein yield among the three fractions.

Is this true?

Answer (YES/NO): NO